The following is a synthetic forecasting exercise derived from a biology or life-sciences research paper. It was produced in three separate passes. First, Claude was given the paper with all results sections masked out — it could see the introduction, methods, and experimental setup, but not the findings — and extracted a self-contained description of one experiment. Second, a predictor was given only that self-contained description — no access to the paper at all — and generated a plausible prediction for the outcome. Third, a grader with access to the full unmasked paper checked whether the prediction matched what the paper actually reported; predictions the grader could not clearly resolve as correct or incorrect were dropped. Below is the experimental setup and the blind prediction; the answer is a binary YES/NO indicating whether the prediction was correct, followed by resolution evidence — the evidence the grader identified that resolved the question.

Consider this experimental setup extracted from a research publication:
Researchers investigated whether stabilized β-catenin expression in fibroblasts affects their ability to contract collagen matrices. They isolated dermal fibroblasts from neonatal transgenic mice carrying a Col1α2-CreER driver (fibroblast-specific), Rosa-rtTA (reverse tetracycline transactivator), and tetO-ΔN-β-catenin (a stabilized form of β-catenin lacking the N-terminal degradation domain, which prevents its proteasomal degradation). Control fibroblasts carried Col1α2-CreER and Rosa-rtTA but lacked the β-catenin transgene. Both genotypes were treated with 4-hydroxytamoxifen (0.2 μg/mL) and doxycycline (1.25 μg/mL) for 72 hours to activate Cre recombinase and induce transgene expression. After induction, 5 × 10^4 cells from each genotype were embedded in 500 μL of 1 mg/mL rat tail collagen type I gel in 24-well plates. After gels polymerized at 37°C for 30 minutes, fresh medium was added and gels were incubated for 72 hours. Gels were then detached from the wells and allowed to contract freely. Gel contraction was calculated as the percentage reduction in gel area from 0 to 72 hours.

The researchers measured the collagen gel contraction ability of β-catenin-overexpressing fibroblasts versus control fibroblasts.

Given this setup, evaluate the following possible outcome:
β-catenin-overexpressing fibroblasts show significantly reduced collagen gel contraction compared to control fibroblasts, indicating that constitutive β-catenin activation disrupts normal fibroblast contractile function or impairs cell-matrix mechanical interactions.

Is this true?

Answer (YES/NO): NO